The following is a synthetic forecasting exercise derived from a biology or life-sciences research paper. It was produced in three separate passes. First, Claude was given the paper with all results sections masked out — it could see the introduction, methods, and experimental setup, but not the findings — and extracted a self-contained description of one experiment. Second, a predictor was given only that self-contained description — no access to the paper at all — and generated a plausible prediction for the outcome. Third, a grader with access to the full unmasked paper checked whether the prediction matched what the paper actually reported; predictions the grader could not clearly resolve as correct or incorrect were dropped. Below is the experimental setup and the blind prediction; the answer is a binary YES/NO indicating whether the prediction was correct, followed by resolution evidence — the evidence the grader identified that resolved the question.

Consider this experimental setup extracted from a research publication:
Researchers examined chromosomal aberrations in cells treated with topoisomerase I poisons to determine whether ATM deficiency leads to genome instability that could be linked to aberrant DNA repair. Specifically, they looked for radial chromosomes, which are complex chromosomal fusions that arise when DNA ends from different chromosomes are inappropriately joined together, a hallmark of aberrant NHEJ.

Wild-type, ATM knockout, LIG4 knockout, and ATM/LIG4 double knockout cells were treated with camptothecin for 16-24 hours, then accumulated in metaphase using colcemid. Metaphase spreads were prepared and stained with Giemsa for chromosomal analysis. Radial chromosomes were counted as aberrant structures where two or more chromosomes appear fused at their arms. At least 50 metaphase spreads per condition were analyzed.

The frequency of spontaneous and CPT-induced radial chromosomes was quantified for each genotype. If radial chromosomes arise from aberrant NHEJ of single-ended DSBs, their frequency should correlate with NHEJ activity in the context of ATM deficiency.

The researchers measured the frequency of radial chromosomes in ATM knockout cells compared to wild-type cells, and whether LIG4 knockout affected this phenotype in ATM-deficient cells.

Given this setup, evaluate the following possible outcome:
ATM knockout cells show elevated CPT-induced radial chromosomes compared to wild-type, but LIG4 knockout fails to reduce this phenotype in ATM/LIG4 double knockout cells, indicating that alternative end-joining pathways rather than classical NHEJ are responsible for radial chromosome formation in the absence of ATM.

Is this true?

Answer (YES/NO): NO